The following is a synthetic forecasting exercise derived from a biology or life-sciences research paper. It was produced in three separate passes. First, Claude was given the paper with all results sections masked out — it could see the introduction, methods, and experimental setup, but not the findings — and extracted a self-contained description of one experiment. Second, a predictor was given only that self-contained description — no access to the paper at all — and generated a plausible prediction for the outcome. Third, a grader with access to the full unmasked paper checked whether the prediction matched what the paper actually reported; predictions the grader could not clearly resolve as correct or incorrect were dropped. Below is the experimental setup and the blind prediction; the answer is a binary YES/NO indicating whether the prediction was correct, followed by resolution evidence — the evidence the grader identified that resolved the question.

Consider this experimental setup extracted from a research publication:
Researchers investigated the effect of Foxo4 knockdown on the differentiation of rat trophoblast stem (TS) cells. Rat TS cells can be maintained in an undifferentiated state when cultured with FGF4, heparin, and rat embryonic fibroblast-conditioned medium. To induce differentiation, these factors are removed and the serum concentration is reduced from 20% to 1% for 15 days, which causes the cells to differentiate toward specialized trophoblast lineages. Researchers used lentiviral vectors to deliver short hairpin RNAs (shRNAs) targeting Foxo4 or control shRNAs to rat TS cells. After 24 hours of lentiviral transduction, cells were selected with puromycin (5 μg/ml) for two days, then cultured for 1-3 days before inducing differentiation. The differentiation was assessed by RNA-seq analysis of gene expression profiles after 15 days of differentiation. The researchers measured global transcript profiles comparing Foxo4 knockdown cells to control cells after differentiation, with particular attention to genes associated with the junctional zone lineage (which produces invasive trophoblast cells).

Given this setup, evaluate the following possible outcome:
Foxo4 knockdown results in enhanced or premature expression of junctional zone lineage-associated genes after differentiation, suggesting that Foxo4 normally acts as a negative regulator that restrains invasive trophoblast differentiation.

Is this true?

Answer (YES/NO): NO